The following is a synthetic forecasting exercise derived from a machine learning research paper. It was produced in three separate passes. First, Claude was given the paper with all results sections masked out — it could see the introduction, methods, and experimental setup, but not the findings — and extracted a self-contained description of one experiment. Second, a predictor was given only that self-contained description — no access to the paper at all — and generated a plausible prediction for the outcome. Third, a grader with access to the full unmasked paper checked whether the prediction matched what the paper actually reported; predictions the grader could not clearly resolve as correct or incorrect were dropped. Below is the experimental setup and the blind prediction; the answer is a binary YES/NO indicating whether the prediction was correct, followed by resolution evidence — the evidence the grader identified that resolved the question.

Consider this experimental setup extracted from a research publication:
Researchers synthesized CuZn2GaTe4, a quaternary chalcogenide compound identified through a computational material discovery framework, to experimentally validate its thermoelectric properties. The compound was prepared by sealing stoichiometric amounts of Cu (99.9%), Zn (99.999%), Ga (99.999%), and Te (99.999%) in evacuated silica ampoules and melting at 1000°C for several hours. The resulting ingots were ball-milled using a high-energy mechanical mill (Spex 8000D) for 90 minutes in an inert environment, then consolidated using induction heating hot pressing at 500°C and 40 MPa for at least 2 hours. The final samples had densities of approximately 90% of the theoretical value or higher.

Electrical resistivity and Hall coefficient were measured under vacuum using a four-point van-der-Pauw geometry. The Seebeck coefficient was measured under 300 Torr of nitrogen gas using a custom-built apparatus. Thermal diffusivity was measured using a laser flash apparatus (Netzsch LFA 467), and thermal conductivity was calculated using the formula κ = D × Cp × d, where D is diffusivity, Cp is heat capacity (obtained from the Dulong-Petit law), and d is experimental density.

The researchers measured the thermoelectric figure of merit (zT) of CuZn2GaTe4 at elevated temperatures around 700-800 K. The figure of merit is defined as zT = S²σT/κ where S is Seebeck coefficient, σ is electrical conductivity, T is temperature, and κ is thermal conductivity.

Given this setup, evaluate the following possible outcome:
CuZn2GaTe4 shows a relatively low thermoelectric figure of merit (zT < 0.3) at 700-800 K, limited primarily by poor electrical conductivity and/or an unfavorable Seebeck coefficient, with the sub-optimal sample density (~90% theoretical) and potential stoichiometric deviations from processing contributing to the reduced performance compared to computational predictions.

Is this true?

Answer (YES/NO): NO